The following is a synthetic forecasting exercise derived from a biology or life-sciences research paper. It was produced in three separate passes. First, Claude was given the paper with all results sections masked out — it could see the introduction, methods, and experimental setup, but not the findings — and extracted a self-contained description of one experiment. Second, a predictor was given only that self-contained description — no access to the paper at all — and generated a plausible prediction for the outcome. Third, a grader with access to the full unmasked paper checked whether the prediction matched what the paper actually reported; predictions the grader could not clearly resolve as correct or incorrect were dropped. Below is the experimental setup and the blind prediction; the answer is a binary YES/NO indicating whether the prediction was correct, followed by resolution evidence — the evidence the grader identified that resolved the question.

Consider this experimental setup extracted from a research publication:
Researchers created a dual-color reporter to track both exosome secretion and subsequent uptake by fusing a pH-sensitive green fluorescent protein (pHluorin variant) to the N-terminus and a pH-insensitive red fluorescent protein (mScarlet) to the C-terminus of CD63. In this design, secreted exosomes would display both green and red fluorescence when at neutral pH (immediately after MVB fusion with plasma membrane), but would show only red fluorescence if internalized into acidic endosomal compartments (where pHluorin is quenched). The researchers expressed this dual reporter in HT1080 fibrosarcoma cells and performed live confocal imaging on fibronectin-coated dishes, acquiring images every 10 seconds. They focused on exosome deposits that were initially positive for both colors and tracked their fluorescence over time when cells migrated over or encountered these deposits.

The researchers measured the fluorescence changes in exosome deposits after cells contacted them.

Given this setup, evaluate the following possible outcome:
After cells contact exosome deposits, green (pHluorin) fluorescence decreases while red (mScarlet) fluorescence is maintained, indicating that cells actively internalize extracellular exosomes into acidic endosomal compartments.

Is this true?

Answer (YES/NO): YES